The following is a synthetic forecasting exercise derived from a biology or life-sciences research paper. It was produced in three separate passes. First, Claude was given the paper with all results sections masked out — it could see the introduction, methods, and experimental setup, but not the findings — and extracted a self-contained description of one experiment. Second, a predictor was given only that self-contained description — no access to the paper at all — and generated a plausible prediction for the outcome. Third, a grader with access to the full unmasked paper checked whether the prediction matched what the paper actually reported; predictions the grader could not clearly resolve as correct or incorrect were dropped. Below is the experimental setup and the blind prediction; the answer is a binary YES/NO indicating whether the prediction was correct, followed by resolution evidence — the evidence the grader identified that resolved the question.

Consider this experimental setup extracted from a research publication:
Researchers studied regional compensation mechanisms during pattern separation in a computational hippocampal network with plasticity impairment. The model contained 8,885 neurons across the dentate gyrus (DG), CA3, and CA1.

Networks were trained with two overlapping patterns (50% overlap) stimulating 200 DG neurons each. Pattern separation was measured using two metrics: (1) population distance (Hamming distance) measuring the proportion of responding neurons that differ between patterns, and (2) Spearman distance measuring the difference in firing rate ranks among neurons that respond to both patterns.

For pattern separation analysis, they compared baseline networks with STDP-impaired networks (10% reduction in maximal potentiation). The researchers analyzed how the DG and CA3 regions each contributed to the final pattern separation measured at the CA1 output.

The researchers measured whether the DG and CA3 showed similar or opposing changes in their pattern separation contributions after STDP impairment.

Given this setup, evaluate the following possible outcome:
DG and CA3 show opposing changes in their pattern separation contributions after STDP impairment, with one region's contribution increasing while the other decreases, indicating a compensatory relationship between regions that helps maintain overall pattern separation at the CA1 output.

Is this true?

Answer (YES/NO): YES